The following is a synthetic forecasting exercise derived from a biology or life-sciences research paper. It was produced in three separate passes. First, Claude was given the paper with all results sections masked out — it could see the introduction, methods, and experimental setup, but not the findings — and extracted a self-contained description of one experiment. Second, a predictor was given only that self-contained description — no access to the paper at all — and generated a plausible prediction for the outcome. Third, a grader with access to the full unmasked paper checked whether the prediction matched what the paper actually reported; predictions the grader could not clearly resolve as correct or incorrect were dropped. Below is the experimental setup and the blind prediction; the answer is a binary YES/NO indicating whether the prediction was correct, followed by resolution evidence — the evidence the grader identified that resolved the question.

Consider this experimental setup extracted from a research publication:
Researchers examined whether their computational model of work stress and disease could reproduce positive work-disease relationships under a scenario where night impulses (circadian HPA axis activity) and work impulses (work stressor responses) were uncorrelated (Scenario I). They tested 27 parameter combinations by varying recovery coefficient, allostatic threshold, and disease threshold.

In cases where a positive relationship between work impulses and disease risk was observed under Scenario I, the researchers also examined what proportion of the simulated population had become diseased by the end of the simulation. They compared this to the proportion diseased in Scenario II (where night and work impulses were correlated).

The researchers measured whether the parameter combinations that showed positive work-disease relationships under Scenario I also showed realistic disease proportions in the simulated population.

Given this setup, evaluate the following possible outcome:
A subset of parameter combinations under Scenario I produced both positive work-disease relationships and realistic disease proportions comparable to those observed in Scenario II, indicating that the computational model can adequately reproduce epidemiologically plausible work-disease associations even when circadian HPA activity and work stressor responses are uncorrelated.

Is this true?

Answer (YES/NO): NO